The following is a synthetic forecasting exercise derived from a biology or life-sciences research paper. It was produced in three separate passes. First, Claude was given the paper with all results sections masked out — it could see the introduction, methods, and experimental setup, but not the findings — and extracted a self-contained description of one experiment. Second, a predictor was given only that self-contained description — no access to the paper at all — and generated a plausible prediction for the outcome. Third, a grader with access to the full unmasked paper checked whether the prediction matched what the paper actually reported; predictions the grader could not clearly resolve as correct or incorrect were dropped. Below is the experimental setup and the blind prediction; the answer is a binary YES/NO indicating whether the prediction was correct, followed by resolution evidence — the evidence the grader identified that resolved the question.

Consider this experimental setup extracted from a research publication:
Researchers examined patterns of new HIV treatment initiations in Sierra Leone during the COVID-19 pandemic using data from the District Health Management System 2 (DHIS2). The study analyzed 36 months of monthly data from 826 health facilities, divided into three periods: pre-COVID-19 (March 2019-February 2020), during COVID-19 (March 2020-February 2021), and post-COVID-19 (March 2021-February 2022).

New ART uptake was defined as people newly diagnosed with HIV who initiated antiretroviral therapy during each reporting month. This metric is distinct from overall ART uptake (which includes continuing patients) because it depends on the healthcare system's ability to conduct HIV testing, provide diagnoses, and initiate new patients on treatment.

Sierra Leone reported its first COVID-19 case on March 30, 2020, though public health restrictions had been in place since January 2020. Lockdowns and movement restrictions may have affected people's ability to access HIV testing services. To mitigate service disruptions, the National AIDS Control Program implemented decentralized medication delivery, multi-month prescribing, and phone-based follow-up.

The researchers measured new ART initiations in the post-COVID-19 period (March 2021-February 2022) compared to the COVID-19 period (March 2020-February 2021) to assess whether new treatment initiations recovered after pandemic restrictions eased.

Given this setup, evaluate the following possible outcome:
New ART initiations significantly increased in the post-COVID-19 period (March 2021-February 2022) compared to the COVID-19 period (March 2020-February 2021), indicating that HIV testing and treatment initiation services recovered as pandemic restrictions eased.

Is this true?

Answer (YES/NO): YES